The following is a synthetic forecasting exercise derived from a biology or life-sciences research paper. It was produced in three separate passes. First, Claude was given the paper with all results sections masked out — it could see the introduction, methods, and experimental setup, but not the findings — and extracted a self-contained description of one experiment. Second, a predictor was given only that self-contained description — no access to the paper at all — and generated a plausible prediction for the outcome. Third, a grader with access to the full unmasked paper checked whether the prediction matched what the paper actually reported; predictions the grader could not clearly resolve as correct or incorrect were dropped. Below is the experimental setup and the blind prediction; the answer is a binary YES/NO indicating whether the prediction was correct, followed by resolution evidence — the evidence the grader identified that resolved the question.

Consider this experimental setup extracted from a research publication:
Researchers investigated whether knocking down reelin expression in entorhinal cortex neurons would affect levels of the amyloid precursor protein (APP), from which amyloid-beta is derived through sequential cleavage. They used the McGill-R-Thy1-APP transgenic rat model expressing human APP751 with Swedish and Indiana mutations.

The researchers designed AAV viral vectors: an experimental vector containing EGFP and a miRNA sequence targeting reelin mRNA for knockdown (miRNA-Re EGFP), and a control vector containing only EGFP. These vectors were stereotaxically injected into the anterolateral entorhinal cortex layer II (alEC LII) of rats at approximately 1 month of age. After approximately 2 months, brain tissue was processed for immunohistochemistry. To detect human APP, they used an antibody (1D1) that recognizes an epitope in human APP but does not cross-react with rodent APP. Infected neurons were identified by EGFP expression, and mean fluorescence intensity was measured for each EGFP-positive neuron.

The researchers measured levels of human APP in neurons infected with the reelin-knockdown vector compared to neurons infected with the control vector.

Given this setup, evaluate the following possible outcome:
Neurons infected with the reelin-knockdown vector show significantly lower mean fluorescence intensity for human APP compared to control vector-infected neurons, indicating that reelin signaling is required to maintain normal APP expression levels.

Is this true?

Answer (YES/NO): NO